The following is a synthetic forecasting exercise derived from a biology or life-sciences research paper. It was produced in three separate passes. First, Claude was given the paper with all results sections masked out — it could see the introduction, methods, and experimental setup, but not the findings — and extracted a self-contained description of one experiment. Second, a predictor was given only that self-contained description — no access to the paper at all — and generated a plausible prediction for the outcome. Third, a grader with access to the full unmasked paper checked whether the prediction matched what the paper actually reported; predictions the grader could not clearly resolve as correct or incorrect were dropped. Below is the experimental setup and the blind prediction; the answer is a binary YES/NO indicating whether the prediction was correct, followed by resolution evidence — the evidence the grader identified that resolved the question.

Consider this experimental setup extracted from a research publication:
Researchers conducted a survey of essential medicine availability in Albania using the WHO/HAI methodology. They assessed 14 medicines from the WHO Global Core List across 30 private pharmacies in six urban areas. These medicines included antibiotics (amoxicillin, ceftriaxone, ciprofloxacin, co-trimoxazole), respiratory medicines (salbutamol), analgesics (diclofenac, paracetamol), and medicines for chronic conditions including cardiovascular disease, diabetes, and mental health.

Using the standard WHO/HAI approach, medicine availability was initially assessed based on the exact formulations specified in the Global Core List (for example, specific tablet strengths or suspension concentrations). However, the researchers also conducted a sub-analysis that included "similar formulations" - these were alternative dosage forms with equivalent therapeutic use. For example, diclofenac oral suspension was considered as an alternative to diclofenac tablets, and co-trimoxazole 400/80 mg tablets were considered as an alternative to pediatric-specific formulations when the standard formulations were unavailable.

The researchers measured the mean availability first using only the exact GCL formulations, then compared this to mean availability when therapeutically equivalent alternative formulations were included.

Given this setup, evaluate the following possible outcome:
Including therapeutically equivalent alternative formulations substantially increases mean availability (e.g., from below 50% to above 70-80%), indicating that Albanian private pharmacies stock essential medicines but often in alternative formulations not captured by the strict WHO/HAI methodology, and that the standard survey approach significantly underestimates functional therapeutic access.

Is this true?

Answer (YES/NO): NO